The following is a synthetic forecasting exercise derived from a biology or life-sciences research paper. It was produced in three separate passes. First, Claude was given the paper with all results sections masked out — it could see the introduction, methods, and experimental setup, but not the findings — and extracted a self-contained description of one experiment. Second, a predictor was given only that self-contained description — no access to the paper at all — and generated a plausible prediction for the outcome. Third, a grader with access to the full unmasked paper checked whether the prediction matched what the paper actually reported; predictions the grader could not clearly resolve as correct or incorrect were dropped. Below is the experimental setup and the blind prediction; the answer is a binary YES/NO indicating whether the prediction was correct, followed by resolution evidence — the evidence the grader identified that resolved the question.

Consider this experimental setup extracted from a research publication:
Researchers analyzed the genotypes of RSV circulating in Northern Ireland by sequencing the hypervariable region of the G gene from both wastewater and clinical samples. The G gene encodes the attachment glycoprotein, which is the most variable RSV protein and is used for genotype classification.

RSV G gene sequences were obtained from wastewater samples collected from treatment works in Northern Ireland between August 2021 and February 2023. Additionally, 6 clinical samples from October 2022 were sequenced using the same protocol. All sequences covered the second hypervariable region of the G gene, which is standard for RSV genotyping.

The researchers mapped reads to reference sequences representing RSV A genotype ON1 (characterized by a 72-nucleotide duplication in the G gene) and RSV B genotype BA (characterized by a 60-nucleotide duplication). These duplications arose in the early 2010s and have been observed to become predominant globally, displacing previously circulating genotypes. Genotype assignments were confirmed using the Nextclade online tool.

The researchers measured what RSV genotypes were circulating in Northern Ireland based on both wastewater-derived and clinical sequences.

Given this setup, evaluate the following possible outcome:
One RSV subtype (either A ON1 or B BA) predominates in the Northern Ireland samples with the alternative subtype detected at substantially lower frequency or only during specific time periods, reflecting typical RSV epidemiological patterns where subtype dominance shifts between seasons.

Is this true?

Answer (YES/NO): YES